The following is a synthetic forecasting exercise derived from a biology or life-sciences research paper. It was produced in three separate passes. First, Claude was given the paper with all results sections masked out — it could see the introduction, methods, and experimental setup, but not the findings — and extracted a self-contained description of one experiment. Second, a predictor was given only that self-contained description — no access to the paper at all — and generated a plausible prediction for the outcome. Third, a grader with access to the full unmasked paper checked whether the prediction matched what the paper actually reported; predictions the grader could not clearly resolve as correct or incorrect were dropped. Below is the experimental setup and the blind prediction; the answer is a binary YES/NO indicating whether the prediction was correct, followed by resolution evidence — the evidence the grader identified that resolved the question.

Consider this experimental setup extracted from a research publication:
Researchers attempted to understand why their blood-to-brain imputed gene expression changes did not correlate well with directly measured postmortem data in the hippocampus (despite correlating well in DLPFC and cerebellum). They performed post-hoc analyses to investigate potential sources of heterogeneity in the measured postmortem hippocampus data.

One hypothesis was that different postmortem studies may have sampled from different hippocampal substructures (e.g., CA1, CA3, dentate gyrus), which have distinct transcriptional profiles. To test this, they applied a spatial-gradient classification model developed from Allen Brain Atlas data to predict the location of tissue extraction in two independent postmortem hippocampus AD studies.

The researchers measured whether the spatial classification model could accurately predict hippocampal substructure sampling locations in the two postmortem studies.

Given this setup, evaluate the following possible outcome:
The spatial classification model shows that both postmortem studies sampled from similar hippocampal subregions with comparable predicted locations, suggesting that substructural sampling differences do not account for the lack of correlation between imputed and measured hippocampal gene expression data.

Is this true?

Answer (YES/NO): NO